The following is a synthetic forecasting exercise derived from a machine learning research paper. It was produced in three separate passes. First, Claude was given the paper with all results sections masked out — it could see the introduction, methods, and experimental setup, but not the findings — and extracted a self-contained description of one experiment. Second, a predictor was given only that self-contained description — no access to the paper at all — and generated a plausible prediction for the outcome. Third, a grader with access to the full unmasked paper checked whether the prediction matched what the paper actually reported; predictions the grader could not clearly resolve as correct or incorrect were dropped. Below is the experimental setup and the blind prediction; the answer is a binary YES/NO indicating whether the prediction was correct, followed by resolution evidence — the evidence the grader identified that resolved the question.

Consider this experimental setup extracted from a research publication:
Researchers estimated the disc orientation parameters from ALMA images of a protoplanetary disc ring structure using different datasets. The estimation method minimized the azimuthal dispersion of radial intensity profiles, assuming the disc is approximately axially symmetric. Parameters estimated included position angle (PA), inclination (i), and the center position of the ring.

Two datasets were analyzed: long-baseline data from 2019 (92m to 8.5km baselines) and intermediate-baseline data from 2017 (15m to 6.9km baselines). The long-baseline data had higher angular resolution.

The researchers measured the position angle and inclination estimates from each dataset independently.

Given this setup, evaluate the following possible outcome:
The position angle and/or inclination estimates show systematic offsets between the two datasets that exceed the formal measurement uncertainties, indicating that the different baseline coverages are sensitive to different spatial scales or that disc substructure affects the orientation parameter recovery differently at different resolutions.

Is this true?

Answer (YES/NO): NO